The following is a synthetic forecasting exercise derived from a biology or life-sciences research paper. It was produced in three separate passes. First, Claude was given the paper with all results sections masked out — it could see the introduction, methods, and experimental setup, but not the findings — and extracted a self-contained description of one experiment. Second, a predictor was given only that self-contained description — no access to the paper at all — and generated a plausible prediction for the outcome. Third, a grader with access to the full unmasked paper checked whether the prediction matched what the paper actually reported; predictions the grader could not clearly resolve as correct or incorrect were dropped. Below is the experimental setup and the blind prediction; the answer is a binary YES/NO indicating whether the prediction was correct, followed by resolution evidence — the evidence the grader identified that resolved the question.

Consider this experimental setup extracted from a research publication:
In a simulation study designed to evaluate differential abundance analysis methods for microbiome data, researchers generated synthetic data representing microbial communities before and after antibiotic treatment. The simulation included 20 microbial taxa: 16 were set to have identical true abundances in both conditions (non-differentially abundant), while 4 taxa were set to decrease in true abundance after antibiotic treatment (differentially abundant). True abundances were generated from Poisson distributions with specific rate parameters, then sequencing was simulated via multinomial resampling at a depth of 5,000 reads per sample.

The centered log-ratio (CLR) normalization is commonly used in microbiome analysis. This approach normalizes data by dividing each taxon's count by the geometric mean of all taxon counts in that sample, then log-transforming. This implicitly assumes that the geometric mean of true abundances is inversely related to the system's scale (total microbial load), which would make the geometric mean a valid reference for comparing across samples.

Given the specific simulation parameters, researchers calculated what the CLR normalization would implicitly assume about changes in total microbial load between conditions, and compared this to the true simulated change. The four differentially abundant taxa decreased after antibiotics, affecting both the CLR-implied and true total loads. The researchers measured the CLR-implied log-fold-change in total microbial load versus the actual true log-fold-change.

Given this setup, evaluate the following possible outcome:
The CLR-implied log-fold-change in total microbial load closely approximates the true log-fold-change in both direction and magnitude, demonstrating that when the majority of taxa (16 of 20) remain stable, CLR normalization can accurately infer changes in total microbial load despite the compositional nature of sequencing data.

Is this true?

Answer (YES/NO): NO